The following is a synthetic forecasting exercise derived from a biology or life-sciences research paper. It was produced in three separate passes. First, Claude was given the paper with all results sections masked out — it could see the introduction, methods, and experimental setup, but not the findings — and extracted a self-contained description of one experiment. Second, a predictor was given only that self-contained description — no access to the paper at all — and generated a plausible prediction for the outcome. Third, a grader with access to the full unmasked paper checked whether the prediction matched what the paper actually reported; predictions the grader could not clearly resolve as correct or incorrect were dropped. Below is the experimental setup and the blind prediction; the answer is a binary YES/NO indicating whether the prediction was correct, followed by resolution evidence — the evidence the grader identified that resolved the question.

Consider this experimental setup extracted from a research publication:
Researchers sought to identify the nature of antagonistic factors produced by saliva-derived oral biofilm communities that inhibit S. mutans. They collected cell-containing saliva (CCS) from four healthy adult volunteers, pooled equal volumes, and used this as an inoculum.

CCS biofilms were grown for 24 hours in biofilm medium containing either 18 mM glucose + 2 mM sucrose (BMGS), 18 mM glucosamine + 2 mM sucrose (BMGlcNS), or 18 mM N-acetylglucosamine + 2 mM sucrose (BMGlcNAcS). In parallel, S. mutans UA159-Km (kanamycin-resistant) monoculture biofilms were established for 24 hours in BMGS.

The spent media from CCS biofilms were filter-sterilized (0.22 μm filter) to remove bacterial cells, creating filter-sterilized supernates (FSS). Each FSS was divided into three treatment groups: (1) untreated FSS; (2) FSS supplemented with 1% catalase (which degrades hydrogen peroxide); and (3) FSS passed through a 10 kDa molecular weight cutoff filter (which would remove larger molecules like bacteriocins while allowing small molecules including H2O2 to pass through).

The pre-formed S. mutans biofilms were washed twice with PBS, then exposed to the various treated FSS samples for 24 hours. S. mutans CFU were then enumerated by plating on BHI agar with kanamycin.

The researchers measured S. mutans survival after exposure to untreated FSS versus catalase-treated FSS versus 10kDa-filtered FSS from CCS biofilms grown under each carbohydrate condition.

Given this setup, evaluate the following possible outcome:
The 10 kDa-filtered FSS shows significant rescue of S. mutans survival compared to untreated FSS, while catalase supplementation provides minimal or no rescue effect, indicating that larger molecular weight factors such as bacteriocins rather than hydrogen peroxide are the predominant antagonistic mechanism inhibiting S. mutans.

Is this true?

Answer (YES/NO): NO